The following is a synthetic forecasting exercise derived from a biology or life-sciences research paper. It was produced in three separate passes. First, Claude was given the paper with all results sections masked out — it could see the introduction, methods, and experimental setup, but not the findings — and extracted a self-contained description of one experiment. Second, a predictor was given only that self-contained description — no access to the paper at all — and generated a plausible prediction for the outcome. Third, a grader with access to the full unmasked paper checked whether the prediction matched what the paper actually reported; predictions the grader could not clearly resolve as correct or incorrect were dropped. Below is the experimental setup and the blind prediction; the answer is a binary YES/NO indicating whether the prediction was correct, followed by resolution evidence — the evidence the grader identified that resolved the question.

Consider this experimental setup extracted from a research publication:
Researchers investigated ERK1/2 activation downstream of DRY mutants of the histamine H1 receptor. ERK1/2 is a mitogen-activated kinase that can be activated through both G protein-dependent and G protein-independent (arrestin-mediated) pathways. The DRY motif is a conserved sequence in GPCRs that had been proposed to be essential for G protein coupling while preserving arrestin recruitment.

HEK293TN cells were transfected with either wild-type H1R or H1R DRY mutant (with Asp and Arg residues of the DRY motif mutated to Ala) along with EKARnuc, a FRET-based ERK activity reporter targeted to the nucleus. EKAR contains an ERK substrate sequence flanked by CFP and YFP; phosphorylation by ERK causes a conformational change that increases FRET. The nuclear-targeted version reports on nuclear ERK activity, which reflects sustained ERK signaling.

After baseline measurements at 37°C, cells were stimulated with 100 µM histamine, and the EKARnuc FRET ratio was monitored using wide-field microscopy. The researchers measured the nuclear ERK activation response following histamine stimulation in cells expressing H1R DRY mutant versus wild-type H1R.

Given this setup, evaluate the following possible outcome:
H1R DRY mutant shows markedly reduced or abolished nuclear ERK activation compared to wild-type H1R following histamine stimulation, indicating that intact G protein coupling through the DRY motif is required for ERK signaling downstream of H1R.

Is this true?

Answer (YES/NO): NO